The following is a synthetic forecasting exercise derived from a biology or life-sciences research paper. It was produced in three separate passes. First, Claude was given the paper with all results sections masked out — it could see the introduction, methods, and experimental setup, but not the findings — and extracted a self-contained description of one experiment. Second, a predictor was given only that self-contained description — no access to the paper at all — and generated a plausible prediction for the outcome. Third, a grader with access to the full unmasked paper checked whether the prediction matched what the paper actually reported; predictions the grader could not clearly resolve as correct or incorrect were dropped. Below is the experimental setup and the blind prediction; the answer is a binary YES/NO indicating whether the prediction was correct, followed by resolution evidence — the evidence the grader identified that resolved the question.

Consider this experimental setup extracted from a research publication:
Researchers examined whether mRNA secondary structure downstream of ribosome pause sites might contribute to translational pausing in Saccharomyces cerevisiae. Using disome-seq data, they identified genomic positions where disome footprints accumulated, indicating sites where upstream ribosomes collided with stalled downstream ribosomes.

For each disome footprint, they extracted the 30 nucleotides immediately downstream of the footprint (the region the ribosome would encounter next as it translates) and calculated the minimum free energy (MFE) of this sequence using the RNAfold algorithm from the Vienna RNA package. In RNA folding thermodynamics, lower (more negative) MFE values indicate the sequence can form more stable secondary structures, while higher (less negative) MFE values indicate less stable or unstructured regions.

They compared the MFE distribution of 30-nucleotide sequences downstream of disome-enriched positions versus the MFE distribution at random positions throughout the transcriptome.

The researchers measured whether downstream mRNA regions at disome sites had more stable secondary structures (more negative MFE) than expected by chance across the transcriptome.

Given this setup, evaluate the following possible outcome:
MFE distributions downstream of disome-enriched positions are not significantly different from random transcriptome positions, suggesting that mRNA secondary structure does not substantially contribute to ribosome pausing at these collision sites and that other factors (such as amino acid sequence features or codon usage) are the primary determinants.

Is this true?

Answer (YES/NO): NO